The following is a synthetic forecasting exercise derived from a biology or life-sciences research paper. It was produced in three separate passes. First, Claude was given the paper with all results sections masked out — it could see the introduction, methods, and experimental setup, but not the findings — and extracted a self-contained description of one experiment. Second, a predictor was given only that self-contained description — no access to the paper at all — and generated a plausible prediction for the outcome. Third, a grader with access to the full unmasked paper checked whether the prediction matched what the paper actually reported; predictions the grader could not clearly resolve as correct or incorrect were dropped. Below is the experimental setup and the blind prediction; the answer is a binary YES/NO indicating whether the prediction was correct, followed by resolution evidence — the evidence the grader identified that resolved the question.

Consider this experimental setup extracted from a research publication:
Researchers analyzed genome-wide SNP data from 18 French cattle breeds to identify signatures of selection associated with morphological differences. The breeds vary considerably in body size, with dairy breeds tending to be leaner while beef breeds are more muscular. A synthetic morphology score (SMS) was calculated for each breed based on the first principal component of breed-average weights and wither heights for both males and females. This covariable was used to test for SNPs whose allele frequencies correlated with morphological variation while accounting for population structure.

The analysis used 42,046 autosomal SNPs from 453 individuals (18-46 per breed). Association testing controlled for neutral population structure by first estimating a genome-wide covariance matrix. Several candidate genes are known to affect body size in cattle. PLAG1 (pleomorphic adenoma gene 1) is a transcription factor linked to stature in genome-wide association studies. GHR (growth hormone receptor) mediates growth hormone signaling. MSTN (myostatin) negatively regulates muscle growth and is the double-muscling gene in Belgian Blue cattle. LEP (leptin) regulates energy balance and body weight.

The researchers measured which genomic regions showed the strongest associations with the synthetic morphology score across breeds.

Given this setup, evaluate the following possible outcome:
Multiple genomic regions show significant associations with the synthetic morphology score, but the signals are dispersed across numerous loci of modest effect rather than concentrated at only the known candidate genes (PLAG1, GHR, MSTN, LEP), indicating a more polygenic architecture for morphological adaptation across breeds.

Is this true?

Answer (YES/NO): NO